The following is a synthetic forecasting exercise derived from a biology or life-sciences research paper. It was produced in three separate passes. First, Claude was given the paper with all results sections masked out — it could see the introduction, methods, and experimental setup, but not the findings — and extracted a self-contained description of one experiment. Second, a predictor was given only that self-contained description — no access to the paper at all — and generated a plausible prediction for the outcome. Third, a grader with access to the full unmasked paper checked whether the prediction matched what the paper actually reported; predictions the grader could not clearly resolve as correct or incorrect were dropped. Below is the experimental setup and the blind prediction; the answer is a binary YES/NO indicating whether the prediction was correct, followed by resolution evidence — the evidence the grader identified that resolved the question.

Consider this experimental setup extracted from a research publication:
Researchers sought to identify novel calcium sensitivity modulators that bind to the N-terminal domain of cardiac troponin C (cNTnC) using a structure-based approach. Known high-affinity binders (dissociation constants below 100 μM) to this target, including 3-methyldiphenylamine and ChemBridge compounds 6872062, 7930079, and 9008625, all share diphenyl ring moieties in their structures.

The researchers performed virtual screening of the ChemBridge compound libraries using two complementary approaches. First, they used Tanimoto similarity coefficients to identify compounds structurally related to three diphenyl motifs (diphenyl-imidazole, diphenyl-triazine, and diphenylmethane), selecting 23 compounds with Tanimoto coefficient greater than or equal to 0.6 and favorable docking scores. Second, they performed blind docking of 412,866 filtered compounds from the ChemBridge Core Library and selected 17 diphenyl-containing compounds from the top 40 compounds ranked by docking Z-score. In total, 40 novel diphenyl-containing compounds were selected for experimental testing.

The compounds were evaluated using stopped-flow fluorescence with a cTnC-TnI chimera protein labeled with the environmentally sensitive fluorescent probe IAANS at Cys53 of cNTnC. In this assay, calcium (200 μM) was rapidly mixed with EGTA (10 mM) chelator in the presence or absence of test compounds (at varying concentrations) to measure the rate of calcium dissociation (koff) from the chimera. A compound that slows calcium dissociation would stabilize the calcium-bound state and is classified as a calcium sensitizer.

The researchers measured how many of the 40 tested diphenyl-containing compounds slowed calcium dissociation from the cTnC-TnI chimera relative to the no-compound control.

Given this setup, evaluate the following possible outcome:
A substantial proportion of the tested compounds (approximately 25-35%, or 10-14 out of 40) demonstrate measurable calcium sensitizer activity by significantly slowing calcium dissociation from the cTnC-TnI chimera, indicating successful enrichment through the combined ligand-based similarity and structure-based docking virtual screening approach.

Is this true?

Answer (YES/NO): NO